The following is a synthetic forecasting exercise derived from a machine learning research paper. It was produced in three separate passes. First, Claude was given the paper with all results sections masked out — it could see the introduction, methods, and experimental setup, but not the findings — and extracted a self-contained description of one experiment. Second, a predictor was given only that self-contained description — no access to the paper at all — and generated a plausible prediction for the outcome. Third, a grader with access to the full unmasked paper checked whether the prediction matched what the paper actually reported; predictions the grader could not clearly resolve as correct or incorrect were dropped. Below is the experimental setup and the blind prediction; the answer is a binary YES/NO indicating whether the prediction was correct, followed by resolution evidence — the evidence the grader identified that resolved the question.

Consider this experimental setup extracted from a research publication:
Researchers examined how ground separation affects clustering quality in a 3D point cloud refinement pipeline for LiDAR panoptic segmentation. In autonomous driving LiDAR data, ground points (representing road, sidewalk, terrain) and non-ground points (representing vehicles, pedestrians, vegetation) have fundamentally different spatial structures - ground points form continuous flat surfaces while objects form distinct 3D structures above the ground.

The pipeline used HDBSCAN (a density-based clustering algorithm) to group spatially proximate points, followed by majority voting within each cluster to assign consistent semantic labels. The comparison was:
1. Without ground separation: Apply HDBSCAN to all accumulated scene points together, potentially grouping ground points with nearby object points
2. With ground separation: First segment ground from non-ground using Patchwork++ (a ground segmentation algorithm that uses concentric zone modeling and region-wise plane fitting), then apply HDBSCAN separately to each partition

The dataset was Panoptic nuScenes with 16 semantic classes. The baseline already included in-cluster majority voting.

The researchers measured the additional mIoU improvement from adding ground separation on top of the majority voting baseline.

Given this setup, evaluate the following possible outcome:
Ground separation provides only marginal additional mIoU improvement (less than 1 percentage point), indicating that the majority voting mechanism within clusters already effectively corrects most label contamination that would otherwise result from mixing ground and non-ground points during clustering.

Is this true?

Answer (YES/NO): NO